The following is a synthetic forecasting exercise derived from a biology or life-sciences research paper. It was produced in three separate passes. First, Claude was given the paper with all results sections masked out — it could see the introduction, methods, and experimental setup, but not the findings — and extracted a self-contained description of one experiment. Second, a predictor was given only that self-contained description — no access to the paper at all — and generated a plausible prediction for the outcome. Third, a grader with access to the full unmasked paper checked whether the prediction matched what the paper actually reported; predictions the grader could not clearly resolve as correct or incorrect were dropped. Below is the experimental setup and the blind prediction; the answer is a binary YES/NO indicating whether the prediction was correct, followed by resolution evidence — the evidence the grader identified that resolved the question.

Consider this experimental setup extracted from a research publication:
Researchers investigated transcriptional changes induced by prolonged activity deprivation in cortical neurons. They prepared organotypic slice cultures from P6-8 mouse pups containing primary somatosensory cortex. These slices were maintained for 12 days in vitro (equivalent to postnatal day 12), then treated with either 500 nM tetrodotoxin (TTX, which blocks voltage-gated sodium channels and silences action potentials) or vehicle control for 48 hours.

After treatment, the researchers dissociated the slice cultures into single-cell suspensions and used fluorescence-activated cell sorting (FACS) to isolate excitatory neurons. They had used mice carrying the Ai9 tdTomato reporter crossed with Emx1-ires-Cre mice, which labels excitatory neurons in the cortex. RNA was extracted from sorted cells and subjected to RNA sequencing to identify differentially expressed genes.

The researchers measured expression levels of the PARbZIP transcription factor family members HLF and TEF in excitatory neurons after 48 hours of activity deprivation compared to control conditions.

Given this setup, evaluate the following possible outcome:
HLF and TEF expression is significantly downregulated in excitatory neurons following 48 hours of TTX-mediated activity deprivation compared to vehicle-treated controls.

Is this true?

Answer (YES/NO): NO